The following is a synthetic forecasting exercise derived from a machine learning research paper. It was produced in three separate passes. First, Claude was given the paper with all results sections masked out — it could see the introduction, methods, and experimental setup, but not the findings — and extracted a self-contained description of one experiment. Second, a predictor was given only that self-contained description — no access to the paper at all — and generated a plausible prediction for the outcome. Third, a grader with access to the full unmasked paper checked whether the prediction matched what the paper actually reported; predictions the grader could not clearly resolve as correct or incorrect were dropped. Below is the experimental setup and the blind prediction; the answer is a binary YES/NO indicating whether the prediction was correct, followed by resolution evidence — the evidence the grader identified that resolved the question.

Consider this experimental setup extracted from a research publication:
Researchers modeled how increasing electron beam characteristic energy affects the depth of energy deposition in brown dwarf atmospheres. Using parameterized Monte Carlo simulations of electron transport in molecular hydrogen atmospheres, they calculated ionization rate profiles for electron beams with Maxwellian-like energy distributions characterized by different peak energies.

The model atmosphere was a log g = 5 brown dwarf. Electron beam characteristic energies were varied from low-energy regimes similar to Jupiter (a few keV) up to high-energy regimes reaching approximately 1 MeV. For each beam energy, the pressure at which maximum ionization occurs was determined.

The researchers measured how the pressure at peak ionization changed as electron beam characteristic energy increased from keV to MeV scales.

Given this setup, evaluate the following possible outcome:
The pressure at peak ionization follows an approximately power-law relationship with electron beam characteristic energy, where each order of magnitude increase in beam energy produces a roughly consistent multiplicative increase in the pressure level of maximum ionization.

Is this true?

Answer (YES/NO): NO